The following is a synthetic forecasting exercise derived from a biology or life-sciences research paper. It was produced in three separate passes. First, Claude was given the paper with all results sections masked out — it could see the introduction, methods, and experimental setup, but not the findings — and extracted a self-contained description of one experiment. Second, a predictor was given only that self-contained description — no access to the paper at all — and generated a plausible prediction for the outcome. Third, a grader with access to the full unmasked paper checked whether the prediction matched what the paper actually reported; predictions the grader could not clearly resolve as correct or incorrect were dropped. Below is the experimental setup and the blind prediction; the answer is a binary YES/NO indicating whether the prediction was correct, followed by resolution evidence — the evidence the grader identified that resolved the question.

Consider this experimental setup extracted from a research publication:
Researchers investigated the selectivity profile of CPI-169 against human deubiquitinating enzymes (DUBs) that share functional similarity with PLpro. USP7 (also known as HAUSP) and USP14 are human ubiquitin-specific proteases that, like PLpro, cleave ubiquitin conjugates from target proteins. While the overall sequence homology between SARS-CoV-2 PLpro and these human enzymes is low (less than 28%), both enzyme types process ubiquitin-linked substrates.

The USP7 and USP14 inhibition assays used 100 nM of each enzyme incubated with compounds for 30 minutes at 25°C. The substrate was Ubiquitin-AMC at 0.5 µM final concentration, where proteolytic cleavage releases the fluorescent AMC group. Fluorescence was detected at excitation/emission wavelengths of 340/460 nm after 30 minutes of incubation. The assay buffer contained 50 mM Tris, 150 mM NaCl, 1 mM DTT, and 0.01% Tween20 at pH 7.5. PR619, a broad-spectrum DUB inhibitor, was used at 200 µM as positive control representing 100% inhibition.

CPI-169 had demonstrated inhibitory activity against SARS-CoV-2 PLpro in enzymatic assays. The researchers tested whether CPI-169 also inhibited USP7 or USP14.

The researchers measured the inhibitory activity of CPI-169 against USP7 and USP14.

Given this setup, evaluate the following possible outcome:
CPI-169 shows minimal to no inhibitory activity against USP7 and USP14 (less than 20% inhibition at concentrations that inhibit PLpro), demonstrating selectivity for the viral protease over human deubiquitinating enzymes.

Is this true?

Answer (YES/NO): YES